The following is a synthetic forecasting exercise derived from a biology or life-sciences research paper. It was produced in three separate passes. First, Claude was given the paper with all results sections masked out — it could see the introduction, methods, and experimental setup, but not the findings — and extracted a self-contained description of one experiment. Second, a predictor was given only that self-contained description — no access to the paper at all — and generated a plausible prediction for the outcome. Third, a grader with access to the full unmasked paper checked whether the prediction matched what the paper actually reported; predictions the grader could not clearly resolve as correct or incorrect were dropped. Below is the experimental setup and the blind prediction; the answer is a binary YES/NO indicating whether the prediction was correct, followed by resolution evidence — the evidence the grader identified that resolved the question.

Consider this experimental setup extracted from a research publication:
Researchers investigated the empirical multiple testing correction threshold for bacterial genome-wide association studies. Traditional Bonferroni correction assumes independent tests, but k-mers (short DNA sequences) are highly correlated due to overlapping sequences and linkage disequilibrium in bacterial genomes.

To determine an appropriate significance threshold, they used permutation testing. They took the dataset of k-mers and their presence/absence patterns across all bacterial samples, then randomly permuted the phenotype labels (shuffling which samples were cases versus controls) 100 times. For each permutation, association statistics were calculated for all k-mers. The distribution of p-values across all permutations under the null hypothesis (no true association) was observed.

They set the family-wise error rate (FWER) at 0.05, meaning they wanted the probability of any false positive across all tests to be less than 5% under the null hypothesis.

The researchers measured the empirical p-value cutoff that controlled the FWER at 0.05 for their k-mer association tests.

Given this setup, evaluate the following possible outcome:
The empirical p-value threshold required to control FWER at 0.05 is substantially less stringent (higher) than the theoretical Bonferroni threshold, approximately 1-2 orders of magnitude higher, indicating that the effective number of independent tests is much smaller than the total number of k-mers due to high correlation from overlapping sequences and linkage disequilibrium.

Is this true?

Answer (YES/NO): NO